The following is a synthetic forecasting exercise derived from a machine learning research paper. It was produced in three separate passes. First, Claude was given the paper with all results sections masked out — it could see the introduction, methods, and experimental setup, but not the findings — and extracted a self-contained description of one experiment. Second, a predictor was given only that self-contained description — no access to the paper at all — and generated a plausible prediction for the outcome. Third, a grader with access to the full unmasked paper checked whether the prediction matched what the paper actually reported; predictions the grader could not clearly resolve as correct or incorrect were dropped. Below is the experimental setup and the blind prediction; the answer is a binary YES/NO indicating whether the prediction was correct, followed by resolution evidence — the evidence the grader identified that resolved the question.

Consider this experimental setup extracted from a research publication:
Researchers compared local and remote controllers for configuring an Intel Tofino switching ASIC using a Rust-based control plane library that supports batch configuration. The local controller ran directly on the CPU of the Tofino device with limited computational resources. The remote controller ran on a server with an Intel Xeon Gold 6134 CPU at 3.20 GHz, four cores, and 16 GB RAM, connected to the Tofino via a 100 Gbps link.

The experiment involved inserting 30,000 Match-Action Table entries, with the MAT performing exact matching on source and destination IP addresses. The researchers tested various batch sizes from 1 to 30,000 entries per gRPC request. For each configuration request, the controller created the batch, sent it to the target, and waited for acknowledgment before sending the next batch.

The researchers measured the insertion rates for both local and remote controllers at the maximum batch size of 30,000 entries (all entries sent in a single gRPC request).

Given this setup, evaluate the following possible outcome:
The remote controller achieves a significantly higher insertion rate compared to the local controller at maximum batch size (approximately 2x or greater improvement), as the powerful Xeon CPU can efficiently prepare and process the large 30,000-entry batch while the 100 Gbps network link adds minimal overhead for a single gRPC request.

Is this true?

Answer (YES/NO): NO